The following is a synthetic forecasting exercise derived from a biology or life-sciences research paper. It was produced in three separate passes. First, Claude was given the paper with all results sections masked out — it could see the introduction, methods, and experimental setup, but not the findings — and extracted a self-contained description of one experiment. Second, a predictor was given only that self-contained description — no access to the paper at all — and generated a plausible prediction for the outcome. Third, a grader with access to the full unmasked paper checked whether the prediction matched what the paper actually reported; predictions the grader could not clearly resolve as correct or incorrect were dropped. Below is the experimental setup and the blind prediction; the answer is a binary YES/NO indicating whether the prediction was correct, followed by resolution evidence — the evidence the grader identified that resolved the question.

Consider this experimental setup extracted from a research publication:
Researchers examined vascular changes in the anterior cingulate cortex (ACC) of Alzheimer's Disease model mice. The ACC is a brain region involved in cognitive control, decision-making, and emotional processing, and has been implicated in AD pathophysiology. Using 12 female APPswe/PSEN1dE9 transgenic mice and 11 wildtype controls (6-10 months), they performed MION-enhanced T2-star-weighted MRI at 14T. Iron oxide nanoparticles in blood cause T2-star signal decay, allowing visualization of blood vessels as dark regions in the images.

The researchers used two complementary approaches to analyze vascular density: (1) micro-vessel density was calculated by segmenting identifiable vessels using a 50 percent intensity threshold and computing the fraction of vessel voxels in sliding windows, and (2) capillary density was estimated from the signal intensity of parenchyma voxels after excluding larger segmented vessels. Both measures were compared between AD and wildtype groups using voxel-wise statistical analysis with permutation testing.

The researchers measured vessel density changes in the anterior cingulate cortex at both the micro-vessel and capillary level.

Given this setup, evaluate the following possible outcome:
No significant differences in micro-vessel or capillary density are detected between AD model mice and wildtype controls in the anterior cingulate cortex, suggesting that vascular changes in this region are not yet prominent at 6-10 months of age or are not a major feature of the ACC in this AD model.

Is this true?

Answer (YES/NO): NO